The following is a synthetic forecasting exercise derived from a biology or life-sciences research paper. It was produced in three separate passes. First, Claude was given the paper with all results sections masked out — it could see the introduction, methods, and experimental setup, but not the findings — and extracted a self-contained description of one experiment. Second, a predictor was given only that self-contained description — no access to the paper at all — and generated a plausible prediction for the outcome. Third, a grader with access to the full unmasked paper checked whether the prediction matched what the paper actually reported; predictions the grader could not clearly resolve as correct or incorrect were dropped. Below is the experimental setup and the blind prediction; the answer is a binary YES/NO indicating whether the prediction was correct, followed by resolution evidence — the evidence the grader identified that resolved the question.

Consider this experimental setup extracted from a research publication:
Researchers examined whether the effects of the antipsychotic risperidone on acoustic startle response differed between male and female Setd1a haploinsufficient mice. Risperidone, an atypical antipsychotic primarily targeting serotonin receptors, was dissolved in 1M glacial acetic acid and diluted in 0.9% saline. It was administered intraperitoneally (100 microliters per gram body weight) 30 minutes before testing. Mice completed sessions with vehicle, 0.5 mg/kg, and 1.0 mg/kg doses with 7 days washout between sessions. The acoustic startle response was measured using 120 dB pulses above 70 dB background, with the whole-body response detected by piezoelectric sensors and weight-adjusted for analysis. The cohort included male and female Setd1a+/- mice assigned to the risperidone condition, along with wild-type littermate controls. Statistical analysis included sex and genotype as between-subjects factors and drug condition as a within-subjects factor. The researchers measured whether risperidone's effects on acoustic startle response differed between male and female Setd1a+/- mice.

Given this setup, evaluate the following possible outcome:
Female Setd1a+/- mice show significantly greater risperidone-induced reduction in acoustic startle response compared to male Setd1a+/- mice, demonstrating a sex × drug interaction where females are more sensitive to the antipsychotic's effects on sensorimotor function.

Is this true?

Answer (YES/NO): YES